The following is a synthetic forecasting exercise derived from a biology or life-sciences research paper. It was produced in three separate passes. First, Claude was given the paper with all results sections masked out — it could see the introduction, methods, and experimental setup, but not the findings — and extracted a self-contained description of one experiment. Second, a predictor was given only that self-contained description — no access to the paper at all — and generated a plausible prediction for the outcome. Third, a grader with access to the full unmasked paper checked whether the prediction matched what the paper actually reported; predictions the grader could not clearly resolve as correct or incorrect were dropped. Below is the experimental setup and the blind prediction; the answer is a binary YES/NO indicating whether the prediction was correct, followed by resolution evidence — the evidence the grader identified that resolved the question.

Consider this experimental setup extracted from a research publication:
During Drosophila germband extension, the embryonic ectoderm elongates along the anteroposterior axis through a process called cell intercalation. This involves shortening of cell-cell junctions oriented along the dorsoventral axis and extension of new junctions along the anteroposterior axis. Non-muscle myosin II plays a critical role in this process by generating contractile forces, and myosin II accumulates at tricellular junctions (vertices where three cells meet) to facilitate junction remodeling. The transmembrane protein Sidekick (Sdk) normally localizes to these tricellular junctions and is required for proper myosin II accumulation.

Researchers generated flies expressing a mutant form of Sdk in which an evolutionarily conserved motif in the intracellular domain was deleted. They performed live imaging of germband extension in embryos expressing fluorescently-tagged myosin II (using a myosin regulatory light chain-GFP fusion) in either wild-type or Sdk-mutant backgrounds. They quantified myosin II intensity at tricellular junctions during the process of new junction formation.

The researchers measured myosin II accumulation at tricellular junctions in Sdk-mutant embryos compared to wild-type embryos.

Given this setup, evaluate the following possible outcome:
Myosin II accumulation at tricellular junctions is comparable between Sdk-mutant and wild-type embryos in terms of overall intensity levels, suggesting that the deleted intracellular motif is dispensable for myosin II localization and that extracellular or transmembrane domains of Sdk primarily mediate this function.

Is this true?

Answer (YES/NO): NO